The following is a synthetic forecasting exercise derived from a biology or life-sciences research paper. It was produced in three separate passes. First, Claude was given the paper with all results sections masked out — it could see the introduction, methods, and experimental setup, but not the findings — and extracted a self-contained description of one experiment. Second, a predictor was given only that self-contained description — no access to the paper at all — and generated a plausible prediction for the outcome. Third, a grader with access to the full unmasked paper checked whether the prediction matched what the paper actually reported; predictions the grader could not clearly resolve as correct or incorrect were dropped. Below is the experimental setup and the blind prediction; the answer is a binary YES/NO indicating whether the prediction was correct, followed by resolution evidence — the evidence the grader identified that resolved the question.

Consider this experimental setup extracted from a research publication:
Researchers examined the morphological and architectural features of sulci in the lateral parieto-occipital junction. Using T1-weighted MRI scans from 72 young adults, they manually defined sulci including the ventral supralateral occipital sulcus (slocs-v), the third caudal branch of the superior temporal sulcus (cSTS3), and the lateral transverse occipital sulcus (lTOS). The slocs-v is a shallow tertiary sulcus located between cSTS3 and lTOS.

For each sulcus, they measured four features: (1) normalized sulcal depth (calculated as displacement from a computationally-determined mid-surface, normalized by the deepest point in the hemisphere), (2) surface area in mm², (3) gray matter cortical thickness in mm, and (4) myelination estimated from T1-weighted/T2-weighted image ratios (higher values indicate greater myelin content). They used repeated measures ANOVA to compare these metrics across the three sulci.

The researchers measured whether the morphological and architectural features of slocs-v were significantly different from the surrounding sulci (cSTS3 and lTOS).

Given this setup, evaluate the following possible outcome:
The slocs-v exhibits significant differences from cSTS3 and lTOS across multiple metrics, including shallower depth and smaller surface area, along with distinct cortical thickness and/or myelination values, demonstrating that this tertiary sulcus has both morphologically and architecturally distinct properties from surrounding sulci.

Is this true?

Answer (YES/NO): NO